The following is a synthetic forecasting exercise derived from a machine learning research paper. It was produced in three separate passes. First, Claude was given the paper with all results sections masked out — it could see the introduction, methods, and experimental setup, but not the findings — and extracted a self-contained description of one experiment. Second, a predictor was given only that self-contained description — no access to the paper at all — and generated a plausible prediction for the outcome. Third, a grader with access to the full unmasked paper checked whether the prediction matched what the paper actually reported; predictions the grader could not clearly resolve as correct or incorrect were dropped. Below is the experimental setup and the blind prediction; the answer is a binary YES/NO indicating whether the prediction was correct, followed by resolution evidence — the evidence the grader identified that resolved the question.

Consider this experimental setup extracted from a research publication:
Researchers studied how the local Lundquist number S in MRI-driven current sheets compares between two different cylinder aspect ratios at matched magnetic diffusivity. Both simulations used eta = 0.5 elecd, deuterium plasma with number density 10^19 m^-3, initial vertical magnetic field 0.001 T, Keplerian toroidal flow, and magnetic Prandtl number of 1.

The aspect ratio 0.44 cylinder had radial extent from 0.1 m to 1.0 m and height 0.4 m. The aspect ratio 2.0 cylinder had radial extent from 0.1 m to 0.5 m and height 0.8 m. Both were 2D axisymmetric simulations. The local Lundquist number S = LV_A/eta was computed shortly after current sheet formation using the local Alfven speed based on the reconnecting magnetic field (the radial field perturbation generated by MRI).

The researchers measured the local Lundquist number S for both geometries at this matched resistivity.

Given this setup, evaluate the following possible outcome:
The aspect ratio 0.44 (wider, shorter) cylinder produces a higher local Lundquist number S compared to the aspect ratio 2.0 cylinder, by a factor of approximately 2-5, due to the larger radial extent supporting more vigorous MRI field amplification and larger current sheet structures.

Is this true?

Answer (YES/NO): NO